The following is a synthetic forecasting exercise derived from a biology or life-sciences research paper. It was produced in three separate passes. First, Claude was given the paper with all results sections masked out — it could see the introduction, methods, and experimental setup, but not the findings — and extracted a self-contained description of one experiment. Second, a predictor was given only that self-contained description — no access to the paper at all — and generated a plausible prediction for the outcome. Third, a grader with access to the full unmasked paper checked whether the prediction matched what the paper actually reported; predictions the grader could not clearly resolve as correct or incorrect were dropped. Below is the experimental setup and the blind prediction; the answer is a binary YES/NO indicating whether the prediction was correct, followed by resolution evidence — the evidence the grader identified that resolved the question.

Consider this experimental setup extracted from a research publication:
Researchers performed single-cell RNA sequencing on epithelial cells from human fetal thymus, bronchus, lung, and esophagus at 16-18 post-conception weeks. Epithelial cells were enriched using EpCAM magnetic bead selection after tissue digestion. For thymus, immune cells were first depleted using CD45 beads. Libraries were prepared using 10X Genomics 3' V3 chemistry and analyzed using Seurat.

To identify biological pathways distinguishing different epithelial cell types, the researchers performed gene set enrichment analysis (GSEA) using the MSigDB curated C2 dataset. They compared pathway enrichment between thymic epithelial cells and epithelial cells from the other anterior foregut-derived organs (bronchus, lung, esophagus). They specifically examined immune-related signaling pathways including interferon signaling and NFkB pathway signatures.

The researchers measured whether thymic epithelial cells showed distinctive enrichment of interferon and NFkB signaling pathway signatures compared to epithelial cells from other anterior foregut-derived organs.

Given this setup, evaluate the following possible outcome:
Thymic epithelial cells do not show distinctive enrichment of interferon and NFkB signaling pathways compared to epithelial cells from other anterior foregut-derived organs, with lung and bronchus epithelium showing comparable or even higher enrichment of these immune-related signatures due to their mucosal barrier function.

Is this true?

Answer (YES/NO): NO